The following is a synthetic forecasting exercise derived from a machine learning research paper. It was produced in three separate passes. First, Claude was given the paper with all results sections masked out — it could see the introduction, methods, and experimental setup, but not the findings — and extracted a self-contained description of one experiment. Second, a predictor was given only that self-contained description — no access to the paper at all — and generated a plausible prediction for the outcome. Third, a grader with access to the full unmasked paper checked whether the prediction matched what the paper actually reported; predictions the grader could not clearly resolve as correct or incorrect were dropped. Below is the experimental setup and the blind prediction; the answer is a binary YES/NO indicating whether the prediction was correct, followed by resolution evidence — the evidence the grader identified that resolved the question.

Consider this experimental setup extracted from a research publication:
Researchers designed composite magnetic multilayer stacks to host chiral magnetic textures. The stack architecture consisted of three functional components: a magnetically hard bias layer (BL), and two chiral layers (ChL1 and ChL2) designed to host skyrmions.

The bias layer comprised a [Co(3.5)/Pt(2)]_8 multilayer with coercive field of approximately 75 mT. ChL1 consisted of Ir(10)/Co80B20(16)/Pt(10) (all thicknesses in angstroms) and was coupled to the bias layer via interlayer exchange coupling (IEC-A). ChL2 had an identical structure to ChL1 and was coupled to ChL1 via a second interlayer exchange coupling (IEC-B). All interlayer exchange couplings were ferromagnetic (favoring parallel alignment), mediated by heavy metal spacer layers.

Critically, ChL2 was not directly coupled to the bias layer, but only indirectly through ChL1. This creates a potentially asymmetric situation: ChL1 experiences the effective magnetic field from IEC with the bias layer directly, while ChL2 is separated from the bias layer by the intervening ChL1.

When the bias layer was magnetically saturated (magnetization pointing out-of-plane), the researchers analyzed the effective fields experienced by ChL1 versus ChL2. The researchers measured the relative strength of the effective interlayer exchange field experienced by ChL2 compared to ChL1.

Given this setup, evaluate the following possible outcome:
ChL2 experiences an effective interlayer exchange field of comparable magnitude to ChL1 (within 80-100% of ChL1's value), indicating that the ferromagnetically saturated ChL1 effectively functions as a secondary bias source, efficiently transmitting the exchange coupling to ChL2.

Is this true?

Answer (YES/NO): NO